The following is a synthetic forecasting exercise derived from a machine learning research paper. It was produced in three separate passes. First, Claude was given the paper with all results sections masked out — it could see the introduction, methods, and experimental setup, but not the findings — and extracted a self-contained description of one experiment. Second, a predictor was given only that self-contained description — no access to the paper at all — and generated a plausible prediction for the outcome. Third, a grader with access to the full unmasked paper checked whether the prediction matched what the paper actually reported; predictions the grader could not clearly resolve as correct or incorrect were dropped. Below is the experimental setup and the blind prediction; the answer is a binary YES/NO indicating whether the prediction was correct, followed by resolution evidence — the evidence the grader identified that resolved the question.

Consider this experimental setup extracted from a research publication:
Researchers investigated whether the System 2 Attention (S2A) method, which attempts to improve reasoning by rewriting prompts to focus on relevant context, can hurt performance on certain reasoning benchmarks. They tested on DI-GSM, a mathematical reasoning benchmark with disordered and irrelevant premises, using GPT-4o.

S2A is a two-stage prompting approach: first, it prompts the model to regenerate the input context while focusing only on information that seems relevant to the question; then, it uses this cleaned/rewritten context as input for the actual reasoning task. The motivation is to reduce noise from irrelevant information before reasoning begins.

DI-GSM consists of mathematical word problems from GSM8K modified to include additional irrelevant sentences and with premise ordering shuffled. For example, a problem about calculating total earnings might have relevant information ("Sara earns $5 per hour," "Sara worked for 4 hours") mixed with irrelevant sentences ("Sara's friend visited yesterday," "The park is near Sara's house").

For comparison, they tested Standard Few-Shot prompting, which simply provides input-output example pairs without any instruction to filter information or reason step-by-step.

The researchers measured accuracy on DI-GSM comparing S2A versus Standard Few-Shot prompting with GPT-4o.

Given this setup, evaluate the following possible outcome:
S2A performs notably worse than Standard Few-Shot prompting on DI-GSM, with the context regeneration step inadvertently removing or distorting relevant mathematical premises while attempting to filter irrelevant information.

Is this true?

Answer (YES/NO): NO